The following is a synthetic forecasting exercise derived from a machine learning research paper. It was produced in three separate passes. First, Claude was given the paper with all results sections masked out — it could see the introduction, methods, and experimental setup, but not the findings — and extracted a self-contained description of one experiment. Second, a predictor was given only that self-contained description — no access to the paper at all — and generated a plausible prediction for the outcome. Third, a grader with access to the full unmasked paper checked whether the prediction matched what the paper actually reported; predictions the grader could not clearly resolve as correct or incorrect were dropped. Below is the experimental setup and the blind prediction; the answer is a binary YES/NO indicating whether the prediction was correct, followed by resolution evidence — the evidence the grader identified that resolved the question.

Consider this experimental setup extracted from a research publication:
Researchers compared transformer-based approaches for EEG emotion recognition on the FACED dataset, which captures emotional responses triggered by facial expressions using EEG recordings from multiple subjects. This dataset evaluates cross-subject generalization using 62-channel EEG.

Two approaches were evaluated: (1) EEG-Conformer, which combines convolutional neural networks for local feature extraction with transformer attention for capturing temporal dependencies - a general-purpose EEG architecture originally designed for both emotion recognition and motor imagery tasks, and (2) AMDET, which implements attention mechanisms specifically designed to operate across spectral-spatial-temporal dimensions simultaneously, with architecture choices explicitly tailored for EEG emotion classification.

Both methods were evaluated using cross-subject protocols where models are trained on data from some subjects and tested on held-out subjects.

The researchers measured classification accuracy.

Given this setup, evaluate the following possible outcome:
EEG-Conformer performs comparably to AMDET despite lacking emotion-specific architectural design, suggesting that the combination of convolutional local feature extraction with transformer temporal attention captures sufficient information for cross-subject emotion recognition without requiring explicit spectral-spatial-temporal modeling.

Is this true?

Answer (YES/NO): NO